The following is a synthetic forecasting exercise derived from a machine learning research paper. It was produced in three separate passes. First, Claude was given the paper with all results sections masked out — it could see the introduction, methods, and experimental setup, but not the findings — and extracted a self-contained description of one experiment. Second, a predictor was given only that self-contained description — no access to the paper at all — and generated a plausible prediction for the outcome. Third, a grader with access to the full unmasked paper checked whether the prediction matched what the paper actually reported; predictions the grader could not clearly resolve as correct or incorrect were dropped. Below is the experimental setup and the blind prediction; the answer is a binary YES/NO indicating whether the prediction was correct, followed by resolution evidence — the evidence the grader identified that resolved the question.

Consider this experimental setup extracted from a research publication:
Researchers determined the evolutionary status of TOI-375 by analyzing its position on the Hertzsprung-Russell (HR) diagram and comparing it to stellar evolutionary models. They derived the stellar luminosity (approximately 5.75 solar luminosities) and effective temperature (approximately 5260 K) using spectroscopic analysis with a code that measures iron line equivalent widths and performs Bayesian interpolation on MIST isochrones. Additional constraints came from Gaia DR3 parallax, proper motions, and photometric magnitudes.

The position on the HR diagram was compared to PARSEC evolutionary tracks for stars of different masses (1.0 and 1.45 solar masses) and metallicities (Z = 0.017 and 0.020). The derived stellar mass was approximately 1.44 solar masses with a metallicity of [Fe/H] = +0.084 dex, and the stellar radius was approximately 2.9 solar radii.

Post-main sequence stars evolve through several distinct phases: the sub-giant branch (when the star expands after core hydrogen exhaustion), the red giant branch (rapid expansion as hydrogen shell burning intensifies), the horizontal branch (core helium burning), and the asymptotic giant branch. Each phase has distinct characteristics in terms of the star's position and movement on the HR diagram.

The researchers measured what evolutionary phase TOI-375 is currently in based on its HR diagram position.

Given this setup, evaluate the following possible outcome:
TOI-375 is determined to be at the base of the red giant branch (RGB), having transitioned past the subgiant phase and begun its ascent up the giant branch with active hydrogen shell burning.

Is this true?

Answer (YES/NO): NO